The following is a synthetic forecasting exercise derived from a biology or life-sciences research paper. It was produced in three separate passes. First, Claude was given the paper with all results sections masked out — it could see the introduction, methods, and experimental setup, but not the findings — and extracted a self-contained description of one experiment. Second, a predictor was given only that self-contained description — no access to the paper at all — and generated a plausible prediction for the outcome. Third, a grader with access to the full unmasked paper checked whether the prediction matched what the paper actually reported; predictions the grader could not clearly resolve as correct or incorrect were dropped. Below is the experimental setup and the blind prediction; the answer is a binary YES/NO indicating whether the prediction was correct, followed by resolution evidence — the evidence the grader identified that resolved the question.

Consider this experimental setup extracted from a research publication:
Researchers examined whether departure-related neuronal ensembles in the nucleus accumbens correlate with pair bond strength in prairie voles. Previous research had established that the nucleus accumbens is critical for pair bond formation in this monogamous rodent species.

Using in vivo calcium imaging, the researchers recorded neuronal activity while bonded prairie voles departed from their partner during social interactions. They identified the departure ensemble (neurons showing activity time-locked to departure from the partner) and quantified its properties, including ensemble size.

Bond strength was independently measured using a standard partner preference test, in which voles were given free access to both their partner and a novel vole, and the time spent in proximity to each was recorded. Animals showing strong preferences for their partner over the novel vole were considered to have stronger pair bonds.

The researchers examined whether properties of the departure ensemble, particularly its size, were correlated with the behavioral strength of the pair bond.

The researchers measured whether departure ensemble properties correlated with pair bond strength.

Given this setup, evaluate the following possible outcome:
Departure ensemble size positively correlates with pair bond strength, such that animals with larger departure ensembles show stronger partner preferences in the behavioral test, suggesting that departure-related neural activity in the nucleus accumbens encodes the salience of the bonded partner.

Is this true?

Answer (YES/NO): NO